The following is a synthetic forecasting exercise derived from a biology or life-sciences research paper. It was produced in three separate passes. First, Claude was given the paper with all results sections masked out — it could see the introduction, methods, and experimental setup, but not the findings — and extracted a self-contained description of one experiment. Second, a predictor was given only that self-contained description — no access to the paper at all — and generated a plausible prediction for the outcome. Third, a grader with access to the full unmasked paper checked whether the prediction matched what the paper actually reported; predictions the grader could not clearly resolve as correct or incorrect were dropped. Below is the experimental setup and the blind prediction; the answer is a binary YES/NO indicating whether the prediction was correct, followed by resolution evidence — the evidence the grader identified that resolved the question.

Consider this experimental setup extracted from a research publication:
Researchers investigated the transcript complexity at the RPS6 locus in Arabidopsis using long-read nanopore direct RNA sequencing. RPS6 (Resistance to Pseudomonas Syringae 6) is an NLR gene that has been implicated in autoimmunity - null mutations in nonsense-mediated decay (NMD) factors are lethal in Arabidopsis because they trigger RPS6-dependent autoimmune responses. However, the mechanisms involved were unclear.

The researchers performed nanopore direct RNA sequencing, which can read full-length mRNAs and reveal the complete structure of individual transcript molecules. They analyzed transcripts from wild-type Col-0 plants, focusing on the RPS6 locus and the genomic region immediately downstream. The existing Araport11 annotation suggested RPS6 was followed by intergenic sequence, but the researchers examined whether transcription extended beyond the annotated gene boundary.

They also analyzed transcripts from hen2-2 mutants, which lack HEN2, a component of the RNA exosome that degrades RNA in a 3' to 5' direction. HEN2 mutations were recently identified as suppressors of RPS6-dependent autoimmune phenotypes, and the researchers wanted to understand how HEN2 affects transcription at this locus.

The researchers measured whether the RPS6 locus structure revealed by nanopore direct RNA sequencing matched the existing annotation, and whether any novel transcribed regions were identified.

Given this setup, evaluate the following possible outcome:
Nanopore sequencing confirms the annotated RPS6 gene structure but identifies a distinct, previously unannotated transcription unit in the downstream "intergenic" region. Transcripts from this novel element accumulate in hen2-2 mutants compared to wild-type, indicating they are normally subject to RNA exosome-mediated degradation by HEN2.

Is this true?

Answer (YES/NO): YES